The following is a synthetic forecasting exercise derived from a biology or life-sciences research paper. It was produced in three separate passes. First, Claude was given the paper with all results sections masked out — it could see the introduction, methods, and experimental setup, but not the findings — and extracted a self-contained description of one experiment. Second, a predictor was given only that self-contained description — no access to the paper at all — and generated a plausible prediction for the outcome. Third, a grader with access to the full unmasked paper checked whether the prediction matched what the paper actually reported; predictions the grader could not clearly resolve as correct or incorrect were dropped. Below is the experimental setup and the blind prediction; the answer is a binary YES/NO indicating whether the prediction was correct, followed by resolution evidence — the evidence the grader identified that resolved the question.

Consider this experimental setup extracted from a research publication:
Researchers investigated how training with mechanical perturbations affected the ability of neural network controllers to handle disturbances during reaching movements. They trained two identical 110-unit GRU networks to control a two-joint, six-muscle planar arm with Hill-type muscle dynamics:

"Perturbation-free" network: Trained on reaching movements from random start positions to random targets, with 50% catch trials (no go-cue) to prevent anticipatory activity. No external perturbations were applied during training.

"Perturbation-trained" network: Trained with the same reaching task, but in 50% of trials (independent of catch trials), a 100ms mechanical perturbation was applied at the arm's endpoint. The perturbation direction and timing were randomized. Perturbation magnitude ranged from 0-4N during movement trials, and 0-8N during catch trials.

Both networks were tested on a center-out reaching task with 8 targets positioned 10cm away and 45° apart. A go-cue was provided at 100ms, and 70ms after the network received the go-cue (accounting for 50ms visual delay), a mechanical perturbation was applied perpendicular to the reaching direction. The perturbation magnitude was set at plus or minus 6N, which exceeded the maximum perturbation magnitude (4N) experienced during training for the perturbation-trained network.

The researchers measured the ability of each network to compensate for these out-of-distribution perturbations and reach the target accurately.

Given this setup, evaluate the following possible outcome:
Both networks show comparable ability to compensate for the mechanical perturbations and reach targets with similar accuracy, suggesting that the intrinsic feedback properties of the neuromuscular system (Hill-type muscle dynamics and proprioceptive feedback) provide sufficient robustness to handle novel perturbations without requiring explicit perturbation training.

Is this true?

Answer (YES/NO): YES